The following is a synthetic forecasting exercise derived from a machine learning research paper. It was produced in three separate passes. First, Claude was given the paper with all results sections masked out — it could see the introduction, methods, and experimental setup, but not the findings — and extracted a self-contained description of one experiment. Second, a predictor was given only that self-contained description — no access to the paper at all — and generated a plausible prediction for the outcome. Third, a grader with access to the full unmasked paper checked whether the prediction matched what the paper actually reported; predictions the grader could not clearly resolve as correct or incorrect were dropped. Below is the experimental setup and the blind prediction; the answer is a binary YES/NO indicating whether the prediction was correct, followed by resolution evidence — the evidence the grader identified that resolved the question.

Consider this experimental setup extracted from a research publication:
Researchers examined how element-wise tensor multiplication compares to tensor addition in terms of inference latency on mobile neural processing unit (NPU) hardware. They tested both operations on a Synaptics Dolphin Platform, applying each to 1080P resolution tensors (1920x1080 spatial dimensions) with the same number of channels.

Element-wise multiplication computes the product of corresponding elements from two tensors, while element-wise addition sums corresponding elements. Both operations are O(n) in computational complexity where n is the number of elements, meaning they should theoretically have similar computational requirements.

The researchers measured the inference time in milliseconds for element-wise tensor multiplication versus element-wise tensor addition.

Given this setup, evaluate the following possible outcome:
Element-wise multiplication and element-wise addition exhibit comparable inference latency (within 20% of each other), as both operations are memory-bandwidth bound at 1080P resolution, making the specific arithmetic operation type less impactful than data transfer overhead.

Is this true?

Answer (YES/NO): NO